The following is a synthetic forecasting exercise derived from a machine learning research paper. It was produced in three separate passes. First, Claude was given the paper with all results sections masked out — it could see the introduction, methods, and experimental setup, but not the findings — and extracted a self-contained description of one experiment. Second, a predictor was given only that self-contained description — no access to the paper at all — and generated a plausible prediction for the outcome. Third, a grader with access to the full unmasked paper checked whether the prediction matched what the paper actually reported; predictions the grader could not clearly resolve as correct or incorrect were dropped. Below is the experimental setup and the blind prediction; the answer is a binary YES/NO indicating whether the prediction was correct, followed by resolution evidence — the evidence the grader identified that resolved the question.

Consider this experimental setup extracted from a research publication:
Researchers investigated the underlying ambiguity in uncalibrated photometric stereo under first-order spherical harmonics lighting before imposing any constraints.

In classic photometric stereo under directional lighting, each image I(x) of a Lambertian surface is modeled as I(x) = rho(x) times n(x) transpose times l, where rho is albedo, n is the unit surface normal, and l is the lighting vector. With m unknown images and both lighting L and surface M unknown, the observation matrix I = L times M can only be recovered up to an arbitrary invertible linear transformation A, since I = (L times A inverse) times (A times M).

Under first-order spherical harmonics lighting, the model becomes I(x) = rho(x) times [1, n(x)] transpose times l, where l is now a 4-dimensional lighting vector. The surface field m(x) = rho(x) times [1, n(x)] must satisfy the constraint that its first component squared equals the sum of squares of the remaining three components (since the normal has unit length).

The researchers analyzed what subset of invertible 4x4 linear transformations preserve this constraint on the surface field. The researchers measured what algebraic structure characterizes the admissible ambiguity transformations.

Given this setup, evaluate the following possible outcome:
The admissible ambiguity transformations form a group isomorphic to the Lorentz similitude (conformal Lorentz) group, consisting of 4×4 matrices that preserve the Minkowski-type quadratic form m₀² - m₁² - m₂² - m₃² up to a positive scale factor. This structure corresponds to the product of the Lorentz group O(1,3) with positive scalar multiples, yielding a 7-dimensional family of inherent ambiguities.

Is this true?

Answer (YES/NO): YES